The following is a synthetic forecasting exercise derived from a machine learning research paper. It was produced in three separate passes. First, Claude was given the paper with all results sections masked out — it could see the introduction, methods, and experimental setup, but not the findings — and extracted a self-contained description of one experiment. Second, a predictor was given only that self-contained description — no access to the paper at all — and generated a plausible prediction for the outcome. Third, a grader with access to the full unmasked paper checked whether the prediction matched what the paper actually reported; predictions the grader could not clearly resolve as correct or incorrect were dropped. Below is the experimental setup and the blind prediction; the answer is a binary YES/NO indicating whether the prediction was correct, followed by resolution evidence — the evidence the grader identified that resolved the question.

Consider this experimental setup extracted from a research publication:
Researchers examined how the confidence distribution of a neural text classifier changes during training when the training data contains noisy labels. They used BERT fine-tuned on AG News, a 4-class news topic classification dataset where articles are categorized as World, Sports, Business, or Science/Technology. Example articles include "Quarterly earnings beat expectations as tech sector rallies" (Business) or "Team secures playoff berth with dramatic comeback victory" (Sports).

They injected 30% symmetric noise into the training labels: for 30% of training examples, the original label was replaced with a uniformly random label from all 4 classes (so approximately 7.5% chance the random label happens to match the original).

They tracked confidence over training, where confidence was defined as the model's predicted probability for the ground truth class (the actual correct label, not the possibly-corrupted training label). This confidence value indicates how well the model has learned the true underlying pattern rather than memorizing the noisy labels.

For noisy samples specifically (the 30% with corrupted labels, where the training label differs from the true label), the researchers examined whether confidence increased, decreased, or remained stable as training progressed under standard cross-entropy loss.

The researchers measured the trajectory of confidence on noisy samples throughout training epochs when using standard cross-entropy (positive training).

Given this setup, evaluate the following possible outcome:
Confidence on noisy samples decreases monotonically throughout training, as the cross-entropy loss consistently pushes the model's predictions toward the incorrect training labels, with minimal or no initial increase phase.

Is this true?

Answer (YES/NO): NO